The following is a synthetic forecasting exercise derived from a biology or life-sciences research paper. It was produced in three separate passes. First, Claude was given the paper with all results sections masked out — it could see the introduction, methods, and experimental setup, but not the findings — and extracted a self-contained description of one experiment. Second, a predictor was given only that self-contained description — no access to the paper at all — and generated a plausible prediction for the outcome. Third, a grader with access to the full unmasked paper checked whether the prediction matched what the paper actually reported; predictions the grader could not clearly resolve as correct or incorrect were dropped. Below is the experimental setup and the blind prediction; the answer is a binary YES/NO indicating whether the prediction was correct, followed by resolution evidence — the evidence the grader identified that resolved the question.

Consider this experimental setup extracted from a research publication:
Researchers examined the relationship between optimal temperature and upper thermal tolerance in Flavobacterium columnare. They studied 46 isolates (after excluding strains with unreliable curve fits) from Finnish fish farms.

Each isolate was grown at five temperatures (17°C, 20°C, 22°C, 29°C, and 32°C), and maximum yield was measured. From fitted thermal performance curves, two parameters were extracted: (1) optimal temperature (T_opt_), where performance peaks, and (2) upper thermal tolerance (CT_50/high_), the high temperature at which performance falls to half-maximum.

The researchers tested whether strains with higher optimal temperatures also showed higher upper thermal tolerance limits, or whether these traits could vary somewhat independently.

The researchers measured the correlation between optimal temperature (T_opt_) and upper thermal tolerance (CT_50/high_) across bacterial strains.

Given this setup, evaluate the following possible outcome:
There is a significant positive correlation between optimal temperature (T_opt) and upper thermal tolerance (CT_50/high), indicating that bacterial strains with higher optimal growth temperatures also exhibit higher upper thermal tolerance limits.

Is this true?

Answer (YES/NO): NO